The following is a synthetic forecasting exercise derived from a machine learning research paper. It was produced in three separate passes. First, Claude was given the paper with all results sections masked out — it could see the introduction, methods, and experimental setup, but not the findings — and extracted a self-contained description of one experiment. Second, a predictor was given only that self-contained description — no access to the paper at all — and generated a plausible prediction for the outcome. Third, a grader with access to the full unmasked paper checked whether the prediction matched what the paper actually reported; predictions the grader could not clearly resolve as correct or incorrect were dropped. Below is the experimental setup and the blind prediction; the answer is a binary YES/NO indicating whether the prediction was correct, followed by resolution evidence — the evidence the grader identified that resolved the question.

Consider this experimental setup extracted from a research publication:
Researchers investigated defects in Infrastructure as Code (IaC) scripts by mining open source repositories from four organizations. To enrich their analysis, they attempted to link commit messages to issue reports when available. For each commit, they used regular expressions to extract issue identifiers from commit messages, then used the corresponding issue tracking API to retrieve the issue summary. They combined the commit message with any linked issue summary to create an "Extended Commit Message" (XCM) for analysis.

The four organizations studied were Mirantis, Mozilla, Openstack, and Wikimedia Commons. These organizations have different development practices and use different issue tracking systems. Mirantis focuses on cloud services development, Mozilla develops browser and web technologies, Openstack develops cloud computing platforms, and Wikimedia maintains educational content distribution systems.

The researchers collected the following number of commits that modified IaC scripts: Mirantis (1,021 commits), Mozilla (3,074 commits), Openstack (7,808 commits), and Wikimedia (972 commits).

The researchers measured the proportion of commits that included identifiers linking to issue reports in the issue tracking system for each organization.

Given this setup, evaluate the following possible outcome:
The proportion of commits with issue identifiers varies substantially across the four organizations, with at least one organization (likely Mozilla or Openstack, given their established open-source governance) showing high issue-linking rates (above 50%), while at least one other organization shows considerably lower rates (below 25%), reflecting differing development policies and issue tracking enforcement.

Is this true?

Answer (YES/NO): YES